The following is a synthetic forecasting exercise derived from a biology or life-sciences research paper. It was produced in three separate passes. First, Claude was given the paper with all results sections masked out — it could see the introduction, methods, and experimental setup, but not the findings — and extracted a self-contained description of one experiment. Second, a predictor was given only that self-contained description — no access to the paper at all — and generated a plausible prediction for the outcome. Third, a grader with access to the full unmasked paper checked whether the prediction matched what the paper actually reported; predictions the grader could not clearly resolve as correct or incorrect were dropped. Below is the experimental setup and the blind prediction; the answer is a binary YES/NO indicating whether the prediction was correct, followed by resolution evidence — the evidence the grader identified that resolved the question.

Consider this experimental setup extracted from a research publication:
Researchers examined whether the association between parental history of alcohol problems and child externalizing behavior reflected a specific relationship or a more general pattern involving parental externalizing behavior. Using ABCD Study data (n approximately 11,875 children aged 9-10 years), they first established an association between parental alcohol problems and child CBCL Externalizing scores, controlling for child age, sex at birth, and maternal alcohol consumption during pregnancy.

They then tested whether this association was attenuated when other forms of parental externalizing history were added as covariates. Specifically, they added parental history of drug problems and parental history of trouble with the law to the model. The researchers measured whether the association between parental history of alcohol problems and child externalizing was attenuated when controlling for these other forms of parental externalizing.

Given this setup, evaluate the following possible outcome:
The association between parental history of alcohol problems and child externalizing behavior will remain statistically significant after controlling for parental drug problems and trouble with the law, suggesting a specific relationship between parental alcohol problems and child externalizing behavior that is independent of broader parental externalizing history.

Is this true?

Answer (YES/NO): NO